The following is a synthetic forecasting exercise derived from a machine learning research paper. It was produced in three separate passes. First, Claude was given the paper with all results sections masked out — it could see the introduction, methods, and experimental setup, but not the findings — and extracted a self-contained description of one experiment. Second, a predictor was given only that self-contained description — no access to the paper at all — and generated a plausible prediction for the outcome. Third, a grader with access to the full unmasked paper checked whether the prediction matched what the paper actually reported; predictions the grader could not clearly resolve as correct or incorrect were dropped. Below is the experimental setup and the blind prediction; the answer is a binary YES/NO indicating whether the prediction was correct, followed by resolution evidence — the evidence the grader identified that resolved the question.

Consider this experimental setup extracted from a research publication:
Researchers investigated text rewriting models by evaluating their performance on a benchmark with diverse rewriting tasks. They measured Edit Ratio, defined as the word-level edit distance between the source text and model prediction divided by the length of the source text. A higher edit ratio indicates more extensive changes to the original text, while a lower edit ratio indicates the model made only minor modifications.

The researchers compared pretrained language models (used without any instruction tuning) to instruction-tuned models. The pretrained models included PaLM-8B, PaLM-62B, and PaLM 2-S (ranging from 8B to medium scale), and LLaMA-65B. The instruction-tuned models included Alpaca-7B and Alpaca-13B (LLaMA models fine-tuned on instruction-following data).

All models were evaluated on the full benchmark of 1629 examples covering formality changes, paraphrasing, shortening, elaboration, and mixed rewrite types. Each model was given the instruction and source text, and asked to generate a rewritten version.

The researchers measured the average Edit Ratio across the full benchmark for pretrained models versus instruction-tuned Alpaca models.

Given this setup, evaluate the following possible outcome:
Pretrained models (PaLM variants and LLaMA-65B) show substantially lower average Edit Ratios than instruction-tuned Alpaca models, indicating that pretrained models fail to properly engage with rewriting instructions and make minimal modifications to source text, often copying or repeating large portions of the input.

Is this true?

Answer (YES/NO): NO